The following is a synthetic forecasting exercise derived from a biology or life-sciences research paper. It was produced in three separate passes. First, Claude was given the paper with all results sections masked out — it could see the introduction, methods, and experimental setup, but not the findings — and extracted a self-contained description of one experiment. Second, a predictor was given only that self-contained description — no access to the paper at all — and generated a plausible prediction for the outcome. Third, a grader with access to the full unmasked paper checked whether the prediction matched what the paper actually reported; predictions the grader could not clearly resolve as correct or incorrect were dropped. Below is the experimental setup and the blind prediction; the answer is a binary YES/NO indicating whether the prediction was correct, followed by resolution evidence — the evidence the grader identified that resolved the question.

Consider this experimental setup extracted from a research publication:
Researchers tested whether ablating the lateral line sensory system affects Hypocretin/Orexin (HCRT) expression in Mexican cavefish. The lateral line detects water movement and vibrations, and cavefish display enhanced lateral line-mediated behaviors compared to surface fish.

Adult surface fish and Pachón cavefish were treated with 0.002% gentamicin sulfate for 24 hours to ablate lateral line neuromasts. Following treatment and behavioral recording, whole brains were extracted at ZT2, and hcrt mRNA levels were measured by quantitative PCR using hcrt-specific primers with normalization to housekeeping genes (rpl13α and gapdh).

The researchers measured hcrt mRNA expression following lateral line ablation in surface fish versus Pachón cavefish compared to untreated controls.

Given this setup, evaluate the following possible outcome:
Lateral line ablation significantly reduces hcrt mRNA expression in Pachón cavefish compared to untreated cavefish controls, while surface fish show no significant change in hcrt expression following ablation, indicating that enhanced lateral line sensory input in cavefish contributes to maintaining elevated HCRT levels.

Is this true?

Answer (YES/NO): YES